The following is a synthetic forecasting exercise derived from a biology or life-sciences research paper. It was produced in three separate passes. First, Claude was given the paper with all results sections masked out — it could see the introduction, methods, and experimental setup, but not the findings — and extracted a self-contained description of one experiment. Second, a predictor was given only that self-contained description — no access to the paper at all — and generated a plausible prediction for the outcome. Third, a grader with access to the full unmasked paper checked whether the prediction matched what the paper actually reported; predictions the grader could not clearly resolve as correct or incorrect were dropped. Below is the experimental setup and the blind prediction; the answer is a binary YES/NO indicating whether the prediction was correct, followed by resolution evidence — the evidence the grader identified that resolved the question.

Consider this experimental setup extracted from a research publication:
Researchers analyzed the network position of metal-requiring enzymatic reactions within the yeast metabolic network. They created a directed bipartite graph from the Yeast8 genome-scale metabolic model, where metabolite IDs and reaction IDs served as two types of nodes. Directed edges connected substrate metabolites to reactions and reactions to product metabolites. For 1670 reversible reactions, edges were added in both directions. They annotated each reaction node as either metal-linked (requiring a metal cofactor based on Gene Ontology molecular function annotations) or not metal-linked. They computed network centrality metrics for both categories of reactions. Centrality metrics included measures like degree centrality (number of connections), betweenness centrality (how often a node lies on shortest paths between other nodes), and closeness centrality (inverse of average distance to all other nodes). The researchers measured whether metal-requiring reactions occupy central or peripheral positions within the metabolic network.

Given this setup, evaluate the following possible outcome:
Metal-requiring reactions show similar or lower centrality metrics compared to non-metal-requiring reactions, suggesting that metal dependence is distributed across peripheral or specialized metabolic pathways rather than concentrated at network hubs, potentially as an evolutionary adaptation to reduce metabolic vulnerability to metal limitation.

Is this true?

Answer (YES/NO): NO